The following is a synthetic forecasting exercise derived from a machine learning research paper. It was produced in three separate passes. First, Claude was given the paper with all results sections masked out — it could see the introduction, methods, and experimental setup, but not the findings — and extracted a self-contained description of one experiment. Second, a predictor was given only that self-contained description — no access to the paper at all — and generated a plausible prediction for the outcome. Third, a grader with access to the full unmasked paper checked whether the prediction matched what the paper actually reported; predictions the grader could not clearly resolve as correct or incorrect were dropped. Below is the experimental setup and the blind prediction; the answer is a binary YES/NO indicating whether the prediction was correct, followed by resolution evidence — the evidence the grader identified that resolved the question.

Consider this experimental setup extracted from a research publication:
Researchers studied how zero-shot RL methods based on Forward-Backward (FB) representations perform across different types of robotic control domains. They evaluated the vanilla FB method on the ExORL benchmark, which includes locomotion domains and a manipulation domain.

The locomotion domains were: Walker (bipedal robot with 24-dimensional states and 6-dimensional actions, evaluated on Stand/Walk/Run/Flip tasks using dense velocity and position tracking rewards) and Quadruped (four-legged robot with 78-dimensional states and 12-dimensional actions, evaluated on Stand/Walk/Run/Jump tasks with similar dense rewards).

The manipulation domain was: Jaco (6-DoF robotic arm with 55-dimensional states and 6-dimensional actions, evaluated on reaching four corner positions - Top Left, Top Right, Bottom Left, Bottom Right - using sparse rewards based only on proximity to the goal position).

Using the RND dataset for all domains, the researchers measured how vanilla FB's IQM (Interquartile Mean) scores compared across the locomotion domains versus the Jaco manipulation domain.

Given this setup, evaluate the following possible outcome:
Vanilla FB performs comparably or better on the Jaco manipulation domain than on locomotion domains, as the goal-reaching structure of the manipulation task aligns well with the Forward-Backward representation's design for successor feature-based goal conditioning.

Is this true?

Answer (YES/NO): NO